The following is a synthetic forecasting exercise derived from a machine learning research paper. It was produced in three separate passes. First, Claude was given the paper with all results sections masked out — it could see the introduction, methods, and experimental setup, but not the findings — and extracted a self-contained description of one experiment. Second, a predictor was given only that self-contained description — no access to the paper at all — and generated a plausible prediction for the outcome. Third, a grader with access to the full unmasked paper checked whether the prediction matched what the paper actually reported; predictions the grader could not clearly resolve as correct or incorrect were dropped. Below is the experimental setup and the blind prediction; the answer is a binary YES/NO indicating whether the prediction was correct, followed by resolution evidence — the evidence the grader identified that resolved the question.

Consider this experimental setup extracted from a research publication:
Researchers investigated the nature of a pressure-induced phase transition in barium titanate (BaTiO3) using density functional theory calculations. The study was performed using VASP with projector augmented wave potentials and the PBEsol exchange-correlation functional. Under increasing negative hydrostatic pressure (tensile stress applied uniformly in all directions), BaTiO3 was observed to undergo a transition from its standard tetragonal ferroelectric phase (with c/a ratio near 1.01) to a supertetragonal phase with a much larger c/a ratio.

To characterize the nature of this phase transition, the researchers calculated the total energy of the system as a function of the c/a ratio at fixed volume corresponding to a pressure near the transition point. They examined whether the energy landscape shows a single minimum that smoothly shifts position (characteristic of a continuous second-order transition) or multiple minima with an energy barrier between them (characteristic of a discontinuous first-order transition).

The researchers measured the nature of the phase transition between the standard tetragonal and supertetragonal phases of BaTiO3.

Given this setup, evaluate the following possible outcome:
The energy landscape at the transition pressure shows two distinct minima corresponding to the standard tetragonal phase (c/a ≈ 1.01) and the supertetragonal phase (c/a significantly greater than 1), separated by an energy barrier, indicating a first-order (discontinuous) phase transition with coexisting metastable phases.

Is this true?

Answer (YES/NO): YES